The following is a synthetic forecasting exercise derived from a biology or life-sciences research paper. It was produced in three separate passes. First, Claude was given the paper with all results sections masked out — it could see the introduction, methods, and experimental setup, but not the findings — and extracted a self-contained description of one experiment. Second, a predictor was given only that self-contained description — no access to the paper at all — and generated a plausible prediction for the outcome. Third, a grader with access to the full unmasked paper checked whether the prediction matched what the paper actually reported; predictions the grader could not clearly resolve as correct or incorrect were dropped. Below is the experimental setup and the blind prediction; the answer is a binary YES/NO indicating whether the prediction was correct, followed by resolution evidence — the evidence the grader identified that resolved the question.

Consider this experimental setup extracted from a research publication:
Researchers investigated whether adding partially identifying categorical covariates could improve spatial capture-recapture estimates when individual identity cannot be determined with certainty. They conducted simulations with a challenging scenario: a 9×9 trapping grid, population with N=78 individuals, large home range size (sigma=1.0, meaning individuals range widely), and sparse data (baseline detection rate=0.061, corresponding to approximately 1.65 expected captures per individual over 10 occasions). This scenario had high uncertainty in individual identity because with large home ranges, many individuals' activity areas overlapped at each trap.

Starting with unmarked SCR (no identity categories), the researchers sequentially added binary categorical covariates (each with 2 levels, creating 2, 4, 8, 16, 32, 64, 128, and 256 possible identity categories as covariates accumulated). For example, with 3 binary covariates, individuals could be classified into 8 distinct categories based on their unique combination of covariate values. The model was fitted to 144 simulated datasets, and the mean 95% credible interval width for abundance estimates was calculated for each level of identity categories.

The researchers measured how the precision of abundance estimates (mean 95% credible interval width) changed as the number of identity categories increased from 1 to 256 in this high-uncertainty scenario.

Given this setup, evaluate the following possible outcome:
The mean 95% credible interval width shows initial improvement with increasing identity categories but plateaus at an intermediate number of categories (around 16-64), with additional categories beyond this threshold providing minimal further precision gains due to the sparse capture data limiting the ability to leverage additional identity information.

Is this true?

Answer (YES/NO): NO